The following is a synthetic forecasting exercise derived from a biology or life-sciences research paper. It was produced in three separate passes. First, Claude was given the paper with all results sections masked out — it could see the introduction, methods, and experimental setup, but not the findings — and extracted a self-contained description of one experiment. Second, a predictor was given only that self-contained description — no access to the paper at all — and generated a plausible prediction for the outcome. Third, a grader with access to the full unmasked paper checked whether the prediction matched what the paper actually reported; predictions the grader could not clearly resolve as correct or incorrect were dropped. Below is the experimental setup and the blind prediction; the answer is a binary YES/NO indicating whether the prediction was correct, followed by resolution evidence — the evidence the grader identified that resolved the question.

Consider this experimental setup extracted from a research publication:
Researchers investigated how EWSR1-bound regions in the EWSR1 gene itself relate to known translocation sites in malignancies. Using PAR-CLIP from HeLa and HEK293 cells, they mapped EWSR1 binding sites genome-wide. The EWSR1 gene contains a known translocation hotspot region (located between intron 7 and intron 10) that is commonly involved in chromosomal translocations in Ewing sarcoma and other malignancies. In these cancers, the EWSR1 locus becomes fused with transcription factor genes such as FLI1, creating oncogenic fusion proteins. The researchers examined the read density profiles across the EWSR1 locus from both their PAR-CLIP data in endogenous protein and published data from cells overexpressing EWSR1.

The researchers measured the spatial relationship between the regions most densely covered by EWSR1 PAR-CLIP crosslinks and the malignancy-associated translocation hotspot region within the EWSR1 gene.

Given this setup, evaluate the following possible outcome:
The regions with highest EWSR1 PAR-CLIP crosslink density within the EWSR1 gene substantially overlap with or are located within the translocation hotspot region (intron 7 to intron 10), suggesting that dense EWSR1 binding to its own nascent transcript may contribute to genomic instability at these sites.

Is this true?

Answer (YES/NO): YES